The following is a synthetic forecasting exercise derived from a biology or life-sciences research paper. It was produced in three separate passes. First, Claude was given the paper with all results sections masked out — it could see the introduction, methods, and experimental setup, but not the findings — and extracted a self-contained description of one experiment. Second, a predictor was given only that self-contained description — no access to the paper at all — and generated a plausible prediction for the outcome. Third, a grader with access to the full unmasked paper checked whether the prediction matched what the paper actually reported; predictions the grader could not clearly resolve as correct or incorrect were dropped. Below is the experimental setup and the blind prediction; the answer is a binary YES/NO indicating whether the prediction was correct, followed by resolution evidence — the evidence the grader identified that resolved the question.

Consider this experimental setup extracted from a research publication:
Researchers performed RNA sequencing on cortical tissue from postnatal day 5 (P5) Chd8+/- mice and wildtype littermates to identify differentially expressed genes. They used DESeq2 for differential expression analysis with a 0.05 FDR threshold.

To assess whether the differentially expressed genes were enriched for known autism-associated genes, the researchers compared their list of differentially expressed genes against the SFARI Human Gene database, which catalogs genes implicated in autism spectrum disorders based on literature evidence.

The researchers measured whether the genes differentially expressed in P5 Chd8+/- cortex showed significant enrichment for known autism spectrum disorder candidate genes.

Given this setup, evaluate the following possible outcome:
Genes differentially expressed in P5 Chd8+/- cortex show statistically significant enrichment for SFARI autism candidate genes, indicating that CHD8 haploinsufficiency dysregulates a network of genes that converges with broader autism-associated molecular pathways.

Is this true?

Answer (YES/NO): YES